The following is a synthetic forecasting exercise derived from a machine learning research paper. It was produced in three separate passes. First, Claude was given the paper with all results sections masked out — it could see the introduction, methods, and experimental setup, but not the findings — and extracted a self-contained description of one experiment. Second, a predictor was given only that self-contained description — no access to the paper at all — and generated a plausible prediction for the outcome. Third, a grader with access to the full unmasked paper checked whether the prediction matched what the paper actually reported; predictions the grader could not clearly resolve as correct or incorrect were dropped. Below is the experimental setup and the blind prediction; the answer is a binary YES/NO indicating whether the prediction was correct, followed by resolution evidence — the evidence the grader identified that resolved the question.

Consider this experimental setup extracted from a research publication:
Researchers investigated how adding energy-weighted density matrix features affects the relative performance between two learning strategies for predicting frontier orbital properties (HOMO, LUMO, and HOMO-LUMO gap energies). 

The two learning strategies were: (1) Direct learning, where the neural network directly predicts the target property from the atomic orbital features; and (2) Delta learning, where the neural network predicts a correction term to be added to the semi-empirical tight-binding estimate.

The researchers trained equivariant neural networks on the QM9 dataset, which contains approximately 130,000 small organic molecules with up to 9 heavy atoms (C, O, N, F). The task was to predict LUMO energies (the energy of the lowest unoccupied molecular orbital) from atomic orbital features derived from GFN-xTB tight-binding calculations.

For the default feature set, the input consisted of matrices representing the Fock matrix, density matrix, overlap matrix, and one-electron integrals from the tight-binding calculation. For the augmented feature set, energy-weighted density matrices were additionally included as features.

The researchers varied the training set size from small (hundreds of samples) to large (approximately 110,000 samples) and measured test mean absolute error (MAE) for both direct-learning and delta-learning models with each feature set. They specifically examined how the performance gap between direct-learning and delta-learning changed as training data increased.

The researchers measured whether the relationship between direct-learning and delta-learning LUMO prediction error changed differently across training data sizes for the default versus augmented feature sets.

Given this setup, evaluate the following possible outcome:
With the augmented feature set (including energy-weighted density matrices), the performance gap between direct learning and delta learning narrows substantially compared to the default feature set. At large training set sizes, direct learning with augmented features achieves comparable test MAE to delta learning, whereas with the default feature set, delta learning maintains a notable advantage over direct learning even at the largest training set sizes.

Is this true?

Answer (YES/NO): NO